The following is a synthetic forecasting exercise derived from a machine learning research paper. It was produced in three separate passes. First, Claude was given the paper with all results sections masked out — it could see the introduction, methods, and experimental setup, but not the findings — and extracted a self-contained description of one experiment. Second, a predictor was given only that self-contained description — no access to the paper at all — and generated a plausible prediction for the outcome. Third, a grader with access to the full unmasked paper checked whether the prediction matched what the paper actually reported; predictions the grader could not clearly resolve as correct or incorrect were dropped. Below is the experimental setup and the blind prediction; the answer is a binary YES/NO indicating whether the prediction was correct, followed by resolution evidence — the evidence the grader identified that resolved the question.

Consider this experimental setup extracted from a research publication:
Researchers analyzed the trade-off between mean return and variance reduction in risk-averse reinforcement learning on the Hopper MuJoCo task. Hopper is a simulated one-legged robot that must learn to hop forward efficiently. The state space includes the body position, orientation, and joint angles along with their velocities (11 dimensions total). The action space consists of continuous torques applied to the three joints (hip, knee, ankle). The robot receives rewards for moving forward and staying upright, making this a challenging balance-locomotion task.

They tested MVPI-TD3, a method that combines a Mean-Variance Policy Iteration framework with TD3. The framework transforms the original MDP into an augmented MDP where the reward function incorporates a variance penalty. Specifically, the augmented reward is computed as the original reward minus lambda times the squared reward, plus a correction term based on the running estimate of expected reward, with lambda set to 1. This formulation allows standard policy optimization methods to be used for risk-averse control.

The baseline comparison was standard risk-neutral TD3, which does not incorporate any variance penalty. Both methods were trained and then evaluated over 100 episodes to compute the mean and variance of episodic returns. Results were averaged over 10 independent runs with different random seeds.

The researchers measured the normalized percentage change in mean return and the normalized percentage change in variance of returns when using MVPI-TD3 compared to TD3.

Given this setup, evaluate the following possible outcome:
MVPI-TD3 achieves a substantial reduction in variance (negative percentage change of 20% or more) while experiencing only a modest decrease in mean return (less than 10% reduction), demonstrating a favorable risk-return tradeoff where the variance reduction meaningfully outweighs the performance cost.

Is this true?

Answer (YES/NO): YES